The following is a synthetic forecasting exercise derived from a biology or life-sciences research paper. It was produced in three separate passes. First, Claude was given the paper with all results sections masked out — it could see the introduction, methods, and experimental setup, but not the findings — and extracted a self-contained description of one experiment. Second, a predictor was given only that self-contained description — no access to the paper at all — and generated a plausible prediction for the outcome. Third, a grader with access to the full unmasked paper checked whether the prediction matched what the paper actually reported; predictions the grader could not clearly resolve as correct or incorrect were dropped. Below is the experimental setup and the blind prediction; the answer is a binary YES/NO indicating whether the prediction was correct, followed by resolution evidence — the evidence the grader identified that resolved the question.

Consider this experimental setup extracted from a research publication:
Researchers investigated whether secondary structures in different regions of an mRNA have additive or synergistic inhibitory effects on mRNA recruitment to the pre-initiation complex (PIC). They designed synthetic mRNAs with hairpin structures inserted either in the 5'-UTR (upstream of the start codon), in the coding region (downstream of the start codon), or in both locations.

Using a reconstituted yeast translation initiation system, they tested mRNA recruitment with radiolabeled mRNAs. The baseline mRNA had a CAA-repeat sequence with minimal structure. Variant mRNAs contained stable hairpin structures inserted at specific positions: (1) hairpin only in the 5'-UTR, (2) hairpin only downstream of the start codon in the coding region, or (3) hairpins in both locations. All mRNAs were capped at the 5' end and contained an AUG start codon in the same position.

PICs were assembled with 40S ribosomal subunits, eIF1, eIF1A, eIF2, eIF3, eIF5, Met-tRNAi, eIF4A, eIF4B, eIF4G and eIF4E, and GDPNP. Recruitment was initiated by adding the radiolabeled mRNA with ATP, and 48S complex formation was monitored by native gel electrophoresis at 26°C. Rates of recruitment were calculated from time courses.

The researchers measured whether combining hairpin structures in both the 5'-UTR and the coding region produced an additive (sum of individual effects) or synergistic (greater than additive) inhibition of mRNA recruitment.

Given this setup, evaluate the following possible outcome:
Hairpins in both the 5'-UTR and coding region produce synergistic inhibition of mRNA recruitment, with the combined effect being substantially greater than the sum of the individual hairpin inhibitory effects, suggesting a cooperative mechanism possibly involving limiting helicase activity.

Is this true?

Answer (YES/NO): YES